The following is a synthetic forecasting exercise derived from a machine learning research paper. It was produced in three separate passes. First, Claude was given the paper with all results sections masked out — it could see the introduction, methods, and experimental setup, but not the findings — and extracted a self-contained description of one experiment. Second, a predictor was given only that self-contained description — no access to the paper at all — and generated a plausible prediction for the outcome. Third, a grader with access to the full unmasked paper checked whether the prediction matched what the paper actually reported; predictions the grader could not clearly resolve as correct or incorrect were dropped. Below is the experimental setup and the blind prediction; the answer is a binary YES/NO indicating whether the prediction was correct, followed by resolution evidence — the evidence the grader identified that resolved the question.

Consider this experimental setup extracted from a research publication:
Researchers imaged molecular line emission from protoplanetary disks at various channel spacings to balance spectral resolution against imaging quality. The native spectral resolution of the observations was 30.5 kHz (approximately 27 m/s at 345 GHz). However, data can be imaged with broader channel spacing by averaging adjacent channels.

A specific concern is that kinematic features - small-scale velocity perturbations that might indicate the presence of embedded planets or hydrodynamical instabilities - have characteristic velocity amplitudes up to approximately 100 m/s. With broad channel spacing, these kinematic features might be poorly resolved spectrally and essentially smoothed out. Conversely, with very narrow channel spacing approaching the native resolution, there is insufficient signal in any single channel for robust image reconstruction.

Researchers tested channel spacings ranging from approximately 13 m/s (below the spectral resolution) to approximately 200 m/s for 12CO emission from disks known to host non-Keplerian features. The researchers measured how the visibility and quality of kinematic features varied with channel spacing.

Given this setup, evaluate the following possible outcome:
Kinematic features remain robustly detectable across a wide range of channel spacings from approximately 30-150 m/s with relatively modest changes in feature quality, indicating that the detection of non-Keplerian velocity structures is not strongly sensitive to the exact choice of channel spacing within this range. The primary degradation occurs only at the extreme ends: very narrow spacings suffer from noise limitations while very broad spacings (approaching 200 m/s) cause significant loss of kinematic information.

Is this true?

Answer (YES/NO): NO